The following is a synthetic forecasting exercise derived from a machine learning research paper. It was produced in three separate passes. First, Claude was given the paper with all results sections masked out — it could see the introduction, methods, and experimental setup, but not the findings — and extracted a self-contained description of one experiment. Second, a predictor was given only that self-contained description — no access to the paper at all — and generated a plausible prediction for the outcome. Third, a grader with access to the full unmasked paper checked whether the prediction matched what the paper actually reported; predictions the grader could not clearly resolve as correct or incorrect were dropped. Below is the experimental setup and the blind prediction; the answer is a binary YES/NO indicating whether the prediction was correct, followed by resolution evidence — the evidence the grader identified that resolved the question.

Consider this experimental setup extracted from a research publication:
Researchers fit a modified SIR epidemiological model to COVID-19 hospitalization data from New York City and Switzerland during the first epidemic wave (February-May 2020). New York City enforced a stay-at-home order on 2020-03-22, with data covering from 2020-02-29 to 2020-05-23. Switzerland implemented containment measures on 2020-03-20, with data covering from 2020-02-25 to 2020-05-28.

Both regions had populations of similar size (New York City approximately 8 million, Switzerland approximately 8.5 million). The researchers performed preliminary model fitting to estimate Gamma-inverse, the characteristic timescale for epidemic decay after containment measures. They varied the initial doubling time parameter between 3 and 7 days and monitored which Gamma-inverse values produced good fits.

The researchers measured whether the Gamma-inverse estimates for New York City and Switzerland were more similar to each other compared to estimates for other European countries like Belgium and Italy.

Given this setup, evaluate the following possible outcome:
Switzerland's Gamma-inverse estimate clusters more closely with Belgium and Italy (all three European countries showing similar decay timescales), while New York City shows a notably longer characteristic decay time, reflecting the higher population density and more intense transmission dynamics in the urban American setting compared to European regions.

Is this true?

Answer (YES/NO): NO